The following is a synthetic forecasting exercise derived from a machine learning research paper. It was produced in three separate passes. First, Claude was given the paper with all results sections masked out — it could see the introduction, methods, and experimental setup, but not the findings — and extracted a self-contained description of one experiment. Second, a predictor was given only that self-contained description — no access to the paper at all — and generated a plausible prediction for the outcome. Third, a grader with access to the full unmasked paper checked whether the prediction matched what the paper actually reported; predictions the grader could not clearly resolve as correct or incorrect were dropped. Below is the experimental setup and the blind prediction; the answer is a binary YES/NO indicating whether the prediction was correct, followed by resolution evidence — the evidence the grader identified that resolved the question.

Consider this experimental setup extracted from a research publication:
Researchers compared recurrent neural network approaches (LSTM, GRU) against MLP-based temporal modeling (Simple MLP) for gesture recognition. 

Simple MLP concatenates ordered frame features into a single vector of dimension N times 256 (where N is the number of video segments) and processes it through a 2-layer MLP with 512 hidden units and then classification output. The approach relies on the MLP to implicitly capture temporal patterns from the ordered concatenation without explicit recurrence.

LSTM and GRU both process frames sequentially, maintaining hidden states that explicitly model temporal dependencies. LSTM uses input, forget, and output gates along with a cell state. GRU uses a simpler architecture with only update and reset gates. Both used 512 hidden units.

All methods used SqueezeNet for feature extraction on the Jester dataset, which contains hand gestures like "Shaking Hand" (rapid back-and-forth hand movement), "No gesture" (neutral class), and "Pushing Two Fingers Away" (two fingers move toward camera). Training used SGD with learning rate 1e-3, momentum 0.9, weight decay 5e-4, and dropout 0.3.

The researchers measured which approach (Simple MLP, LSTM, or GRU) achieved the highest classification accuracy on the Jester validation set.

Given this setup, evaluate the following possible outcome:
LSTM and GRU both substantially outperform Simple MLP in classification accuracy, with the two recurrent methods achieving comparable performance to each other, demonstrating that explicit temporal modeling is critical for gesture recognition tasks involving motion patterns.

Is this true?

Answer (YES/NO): NO